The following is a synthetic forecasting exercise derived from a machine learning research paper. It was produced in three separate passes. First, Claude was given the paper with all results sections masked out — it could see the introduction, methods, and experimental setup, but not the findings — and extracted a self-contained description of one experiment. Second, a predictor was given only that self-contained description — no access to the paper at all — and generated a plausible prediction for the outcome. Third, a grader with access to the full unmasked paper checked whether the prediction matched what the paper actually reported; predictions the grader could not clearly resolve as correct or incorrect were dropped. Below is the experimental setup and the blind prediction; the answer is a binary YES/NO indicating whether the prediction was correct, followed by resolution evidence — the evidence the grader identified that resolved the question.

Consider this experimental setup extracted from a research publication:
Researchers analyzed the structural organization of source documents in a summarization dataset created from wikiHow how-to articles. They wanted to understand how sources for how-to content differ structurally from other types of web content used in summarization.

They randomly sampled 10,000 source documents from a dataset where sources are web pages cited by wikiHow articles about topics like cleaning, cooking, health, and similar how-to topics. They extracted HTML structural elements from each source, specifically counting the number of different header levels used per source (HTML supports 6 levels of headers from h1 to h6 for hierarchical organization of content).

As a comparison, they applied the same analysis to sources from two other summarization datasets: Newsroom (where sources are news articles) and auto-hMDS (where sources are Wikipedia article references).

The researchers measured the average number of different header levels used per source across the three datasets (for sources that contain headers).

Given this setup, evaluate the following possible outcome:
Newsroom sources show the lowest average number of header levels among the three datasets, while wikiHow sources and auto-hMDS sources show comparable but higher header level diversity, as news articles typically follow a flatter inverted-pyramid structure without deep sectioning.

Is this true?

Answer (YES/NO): NO